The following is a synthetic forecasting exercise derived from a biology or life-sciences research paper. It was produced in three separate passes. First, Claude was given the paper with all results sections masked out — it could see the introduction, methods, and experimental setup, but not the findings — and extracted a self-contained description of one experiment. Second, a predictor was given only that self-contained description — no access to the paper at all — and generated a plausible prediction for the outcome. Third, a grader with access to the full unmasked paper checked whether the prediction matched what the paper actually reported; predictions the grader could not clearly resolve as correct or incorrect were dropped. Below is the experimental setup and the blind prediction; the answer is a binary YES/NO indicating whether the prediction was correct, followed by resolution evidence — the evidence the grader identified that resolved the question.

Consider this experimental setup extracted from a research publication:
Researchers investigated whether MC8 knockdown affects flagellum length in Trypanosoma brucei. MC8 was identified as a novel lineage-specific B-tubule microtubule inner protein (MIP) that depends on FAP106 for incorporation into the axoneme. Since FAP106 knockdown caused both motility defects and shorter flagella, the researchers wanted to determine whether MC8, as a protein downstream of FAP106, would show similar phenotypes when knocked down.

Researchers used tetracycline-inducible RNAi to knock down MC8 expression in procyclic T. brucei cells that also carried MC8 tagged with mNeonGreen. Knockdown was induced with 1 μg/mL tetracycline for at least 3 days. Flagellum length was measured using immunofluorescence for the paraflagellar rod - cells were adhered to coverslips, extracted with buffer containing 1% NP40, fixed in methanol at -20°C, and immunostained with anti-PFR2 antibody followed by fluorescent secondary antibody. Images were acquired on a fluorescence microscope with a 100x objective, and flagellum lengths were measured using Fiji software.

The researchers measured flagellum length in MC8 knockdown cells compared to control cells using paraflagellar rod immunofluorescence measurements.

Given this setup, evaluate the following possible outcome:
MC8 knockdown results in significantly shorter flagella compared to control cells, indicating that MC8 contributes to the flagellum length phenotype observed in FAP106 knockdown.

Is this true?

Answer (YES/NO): YES